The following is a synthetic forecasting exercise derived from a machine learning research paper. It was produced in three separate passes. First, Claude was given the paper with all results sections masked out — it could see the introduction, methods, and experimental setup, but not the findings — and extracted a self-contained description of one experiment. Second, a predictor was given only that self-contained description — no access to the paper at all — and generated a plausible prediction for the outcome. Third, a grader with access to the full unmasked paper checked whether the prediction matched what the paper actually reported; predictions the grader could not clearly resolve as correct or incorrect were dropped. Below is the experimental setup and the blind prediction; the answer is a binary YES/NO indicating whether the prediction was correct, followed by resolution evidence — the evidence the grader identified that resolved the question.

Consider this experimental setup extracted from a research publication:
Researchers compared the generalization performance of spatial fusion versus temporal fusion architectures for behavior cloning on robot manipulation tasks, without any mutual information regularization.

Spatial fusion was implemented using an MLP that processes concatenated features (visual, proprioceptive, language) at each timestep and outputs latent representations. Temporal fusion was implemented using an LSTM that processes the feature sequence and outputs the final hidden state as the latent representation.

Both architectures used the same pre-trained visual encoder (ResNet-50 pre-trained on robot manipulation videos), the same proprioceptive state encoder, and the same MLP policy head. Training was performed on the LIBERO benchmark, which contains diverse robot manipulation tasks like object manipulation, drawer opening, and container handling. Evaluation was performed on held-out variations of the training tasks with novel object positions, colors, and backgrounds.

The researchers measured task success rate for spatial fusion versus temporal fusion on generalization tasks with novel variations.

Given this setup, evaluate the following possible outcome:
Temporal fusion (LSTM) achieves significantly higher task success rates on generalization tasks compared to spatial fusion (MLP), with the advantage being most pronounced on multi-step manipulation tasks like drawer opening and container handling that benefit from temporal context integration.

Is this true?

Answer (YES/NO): NO